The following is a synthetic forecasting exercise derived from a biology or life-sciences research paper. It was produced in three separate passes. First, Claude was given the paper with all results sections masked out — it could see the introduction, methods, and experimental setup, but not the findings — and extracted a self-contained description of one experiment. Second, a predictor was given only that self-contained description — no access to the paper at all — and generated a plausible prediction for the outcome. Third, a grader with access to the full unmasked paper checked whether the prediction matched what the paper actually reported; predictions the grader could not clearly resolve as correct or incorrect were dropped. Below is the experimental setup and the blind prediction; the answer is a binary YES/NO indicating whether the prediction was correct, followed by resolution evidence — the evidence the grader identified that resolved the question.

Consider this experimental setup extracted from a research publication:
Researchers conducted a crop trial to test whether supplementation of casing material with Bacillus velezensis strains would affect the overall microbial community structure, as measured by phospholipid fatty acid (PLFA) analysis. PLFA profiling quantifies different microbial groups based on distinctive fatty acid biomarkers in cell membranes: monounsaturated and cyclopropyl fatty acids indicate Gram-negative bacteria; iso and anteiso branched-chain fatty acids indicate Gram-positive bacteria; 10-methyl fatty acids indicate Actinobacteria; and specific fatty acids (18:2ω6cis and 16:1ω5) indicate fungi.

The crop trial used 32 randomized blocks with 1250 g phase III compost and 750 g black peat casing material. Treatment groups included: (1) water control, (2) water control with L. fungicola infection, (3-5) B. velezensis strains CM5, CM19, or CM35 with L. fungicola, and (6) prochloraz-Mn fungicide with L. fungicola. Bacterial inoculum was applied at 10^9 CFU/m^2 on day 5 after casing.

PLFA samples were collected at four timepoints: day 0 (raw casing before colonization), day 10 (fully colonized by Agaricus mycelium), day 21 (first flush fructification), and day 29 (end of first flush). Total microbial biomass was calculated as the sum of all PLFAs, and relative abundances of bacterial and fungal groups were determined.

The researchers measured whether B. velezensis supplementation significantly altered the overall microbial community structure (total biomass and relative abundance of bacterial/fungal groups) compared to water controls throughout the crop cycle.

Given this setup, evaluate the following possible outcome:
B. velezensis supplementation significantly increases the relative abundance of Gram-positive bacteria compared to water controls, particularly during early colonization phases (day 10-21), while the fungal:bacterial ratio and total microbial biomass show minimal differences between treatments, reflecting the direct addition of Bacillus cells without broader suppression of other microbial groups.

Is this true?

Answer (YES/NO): NO